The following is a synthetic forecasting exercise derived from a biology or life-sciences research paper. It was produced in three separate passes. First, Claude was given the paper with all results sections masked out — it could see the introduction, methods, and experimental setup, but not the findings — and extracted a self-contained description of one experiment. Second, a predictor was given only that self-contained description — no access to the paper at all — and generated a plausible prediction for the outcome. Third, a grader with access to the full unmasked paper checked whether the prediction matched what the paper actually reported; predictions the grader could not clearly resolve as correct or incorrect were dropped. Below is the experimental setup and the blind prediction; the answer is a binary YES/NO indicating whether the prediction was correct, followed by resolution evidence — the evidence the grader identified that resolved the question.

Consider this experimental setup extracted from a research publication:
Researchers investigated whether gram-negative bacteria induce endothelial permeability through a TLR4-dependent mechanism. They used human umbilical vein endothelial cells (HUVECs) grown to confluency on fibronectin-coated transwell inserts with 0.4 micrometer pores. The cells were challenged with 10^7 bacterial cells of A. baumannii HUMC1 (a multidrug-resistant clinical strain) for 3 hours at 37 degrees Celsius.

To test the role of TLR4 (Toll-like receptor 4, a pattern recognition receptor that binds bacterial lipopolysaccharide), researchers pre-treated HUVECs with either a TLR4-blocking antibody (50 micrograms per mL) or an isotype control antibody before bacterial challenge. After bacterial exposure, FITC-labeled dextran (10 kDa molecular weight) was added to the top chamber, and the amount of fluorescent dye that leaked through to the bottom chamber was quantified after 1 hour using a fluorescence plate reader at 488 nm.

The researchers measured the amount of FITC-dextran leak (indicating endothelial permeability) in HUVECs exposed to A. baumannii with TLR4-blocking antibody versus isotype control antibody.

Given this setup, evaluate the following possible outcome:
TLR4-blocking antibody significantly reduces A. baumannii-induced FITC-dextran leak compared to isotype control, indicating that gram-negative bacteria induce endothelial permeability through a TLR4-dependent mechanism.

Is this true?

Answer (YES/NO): YES